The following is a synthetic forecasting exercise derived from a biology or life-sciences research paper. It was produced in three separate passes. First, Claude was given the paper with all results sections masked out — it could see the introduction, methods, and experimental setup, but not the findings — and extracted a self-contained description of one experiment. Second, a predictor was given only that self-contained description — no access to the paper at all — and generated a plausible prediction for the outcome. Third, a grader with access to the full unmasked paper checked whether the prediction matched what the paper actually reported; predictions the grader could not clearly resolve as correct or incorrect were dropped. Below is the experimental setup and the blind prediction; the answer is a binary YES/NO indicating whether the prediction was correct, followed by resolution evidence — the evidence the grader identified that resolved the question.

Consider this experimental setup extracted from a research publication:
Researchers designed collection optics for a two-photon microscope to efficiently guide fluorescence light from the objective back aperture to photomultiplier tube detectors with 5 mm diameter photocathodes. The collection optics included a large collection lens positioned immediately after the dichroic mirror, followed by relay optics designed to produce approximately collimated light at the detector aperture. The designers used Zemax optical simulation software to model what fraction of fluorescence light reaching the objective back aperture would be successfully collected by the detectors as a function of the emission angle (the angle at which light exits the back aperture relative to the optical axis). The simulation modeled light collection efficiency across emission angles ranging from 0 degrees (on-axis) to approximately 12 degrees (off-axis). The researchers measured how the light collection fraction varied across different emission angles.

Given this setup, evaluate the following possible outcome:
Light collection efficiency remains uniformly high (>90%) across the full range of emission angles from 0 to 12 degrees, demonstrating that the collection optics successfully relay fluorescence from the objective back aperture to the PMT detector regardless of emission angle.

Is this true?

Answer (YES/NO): NO